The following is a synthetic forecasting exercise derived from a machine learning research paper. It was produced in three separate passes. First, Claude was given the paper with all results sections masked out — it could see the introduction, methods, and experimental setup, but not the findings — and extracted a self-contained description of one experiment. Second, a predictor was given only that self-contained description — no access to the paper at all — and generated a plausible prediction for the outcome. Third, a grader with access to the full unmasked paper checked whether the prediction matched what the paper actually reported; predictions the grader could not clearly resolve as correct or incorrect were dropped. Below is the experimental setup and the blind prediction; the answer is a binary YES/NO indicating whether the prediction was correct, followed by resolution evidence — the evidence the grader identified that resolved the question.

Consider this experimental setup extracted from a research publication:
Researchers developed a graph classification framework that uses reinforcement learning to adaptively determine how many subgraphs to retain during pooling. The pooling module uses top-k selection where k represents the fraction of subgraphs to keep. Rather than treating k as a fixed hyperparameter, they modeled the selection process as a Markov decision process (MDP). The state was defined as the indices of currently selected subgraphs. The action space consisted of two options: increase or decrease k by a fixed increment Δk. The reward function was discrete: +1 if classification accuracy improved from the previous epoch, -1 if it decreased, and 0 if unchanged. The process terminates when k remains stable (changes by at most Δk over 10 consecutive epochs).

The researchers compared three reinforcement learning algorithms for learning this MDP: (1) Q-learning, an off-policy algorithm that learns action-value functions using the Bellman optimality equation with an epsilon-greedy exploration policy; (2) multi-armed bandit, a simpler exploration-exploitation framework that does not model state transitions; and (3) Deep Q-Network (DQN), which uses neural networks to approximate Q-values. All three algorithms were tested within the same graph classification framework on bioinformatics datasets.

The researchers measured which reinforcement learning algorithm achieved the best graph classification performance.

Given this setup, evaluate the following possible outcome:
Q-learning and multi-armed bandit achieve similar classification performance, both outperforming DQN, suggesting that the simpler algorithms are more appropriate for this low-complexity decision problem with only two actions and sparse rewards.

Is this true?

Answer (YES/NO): NO